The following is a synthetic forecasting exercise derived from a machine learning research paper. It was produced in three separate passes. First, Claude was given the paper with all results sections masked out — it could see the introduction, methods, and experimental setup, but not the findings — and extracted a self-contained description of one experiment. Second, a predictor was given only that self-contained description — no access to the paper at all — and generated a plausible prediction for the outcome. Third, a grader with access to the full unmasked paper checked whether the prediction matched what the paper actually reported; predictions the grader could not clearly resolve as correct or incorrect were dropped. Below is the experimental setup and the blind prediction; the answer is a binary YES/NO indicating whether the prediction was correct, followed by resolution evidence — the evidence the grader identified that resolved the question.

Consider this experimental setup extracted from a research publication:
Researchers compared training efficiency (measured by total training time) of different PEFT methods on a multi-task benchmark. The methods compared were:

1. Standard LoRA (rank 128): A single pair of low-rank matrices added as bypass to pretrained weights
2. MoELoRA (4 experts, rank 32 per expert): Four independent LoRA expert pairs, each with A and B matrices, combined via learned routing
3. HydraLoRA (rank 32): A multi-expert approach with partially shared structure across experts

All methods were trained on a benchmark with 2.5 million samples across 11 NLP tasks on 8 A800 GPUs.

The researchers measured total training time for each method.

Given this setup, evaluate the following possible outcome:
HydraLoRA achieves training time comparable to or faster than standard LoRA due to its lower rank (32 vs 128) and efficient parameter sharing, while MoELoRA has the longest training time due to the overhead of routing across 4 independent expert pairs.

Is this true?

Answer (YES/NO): NO